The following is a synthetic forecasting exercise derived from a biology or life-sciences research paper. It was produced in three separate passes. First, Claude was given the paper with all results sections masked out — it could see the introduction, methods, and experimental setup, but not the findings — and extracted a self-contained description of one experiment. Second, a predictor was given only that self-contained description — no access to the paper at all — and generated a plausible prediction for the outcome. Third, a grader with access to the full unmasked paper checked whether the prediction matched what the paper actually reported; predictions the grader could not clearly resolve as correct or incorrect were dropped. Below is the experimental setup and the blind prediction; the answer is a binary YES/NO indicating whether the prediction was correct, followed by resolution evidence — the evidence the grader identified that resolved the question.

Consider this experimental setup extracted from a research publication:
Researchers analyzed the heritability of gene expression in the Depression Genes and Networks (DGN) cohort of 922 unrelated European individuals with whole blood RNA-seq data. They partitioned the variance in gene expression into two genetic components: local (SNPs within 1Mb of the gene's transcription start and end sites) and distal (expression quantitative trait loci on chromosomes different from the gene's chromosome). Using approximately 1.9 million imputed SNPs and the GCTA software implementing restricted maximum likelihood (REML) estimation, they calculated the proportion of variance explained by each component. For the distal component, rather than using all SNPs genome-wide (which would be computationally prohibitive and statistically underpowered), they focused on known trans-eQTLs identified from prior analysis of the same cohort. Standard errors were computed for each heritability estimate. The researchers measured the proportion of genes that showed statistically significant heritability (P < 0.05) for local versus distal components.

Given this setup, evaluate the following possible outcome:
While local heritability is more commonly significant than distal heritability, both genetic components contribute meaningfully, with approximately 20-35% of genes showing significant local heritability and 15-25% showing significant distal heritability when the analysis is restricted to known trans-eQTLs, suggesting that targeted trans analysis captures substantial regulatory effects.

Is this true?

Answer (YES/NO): NO